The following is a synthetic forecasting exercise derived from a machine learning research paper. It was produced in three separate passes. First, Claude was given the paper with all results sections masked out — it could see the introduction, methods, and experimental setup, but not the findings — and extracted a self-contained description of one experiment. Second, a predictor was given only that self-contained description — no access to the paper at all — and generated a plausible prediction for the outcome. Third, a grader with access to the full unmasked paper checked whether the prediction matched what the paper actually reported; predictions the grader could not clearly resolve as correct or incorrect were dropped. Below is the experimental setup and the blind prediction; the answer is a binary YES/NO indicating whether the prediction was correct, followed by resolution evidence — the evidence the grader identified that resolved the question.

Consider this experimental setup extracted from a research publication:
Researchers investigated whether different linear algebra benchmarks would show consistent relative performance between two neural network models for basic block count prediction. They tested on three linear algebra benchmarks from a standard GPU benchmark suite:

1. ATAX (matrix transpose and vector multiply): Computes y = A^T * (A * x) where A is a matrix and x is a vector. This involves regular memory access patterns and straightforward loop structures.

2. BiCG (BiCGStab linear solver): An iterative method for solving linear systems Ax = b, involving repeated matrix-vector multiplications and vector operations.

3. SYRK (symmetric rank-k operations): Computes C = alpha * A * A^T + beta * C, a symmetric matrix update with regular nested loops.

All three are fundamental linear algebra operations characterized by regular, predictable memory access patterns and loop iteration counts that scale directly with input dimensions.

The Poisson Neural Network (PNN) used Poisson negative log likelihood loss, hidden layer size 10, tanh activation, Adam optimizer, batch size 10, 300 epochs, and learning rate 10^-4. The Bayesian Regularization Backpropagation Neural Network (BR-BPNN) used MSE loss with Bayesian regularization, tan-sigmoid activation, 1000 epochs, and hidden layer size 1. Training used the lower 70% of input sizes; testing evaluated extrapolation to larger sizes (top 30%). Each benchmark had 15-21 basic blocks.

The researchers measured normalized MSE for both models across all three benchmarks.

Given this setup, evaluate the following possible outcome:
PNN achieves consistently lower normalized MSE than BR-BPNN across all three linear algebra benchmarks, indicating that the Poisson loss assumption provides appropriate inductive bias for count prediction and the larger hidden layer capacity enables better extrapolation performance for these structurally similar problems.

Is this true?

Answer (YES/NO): NO